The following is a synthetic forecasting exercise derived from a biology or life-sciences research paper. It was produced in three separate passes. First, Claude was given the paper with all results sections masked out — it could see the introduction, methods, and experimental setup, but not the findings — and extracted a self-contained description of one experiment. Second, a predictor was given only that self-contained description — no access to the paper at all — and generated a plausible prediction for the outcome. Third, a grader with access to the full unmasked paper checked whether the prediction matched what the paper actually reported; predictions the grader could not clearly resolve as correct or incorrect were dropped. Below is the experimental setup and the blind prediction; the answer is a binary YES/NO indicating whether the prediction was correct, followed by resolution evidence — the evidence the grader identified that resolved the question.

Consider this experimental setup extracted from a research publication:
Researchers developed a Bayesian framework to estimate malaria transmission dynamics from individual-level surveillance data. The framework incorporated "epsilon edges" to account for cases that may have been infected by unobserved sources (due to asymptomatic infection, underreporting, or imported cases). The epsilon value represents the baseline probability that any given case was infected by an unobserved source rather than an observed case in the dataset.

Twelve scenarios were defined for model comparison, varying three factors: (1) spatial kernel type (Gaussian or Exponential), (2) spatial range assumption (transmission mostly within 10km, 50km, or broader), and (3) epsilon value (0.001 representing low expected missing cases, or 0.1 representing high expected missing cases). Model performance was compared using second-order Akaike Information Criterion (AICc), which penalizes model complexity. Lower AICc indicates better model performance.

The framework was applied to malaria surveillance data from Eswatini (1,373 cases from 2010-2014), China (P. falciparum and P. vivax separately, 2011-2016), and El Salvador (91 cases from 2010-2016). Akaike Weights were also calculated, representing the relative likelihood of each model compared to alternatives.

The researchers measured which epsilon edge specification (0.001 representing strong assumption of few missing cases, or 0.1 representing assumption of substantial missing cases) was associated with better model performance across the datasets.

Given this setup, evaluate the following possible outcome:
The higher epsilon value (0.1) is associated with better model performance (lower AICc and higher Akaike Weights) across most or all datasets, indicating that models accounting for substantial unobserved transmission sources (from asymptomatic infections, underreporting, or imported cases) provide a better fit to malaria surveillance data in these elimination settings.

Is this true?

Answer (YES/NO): NO